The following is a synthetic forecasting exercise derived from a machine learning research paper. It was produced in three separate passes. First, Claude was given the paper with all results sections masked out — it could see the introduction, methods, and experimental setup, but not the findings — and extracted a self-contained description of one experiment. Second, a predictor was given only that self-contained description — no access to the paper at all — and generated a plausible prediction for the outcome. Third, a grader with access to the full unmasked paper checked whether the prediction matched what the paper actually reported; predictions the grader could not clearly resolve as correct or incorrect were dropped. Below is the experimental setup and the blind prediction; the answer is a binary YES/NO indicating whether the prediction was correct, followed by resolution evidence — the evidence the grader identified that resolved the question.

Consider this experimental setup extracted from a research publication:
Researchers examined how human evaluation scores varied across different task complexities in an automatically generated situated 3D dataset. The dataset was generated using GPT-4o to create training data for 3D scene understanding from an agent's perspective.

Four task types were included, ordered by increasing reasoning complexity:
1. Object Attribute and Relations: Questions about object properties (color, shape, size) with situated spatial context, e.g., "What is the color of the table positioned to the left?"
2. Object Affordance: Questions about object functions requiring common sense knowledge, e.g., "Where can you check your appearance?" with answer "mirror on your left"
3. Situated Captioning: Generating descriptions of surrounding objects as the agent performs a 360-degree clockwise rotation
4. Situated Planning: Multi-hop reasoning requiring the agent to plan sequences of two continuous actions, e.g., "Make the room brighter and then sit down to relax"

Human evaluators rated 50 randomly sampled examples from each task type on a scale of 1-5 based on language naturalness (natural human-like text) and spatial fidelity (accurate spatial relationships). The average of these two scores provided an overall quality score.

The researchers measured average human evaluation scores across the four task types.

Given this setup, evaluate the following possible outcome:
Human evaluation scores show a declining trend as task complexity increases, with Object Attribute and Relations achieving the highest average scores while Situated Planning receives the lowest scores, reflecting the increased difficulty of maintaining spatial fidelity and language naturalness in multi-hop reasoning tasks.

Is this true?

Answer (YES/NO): YES